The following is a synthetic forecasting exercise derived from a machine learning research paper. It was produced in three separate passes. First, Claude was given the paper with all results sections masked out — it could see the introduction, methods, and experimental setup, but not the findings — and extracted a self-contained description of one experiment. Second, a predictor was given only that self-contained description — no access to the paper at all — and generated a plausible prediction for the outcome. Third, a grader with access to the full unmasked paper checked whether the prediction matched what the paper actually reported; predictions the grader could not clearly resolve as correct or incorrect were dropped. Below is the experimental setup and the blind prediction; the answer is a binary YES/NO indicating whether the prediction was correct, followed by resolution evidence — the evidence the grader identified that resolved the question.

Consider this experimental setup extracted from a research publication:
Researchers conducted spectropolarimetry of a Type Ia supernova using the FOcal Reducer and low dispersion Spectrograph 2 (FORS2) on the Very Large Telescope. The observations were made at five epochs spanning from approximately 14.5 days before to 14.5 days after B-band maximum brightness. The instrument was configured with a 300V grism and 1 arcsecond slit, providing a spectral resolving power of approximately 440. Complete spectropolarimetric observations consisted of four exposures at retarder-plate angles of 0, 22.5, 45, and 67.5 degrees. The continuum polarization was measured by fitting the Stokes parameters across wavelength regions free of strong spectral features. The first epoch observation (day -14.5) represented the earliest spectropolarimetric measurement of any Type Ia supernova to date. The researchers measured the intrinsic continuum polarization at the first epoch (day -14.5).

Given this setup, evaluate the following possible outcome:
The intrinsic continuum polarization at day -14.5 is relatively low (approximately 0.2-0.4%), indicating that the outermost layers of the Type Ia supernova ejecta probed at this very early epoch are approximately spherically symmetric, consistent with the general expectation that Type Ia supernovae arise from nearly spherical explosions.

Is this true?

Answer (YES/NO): NO